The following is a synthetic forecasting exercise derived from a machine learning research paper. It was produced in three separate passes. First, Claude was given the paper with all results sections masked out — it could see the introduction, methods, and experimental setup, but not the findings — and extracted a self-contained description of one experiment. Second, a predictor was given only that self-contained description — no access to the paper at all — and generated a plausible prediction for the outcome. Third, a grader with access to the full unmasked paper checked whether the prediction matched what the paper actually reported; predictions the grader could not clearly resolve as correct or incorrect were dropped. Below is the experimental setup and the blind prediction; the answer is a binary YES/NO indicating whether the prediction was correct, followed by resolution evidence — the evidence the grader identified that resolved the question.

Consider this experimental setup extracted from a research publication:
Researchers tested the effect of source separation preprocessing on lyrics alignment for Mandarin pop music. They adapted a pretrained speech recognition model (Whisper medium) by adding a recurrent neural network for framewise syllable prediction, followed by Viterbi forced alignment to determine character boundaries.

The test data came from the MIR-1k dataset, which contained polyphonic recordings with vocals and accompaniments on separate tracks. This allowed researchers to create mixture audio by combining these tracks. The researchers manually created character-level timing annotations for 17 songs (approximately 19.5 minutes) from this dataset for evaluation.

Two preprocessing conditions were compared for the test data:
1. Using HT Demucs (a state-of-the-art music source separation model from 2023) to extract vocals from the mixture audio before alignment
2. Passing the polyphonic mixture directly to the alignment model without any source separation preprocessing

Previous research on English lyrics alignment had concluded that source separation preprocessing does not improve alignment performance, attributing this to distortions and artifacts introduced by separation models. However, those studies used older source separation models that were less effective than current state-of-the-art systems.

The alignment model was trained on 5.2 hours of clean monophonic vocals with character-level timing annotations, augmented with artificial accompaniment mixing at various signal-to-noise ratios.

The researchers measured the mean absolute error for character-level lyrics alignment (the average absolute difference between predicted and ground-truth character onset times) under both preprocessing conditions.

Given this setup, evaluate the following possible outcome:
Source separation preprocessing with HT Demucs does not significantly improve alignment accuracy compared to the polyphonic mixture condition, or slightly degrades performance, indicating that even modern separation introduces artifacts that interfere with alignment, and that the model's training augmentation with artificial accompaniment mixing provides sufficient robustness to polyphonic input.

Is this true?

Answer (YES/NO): NO